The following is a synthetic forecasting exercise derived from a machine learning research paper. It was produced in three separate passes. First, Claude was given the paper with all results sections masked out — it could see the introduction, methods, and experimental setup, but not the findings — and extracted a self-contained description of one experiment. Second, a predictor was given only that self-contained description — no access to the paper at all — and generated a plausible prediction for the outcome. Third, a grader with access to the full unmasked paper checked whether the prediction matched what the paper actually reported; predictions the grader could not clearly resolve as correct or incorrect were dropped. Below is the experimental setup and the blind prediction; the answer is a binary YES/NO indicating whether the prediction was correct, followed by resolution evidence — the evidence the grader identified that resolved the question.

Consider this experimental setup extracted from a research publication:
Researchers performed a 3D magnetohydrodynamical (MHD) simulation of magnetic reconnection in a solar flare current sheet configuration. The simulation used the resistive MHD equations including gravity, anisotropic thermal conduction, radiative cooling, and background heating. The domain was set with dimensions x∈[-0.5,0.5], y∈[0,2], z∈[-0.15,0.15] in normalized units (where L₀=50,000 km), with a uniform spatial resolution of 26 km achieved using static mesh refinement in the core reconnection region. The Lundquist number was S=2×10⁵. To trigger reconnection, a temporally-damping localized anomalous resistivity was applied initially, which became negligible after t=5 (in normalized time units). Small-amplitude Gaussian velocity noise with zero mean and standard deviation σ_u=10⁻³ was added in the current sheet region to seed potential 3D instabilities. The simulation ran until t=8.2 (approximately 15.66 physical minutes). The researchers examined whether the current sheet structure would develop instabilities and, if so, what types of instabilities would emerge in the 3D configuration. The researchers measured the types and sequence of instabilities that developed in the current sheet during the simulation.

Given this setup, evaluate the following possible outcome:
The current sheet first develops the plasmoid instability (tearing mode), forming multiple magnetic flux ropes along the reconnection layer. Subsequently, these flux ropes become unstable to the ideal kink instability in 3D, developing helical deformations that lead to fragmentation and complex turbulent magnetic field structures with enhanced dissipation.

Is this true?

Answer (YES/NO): YES